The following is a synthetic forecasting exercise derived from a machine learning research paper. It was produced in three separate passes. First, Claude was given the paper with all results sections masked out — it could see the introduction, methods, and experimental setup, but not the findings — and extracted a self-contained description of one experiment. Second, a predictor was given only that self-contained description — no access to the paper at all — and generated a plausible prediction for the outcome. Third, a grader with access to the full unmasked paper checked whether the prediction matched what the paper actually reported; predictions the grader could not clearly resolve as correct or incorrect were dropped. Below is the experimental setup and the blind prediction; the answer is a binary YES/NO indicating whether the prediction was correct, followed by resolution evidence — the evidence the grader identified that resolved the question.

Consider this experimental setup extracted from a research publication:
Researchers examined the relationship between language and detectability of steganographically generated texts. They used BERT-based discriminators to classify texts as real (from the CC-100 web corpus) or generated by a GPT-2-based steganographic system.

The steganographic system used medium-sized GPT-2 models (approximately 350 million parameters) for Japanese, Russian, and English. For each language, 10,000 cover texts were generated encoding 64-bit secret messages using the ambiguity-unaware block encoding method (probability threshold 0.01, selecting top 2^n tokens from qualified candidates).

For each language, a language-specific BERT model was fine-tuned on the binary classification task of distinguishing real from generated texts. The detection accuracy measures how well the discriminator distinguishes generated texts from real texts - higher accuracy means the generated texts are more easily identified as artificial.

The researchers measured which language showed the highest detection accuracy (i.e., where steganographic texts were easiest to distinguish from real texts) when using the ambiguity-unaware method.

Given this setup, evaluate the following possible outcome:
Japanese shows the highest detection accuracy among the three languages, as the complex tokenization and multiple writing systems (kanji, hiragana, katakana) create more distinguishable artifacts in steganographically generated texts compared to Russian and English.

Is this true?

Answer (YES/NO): NO